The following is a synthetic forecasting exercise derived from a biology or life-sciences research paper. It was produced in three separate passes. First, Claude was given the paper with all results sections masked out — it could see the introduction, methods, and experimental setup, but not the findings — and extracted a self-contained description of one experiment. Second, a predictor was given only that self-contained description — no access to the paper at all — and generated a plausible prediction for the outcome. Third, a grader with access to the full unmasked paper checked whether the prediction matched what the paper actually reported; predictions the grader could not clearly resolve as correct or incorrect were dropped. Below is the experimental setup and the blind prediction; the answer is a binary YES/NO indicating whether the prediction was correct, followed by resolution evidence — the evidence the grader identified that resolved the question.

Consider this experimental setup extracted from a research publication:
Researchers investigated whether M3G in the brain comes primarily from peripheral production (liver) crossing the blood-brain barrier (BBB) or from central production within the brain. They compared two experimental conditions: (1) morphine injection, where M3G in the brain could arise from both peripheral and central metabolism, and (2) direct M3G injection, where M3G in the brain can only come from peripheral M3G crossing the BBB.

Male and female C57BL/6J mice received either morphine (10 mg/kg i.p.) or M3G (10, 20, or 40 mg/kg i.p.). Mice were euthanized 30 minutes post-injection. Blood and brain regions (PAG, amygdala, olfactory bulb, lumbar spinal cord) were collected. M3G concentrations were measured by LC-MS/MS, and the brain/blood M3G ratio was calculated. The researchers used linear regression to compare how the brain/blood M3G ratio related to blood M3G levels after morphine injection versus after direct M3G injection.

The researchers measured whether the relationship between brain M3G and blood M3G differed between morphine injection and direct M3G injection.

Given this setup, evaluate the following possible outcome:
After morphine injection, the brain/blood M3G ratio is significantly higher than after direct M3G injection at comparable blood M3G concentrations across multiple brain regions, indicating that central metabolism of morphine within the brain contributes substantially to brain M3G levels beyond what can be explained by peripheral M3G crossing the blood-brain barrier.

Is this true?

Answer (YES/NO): NO